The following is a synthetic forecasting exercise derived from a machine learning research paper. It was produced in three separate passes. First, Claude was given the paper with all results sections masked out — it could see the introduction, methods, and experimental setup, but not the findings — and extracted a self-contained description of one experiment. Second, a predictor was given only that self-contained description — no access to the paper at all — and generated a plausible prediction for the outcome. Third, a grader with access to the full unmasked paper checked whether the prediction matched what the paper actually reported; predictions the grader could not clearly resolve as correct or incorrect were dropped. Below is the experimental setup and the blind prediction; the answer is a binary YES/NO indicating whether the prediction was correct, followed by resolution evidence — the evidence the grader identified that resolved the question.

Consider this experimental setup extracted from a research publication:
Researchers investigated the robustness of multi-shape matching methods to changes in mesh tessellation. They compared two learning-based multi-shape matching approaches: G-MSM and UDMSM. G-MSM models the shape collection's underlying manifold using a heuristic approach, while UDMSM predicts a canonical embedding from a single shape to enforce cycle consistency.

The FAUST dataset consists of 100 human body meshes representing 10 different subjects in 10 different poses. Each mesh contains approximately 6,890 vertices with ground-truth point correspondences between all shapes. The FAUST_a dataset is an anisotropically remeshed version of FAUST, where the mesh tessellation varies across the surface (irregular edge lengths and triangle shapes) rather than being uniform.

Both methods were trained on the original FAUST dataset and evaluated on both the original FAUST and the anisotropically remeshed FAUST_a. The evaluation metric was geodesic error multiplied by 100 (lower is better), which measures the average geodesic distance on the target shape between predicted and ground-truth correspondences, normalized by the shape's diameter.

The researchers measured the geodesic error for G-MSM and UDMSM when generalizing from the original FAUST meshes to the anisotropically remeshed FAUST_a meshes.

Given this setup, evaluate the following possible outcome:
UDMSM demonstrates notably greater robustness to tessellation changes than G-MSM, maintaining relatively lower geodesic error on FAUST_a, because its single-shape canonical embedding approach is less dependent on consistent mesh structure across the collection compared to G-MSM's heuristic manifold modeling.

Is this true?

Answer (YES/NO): NO